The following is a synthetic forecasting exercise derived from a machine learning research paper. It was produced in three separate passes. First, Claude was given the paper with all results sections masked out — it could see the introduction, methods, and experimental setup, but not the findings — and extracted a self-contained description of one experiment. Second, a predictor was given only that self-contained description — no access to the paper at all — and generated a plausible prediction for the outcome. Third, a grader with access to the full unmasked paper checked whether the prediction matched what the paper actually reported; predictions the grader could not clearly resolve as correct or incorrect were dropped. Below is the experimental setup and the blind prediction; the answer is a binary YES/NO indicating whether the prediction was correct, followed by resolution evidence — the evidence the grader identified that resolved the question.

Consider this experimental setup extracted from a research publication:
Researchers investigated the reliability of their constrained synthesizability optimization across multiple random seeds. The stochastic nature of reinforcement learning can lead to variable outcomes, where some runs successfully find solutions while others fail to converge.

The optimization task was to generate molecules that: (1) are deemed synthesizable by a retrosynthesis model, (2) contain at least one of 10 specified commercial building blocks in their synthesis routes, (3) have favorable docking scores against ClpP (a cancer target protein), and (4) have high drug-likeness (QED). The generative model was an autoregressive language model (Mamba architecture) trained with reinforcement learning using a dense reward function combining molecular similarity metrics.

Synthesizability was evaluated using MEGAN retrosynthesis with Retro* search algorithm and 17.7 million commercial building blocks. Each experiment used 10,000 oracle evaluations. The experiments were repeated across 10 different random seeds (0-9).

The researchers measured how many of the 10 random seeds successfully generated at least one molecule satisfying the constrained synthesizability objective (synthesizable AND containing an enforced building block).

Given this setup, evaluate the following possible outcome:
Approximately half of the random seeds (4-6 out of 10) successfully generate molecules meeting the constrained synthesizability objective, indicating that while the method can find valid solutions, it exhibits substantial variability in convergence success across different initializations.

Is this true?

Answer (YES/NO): YES